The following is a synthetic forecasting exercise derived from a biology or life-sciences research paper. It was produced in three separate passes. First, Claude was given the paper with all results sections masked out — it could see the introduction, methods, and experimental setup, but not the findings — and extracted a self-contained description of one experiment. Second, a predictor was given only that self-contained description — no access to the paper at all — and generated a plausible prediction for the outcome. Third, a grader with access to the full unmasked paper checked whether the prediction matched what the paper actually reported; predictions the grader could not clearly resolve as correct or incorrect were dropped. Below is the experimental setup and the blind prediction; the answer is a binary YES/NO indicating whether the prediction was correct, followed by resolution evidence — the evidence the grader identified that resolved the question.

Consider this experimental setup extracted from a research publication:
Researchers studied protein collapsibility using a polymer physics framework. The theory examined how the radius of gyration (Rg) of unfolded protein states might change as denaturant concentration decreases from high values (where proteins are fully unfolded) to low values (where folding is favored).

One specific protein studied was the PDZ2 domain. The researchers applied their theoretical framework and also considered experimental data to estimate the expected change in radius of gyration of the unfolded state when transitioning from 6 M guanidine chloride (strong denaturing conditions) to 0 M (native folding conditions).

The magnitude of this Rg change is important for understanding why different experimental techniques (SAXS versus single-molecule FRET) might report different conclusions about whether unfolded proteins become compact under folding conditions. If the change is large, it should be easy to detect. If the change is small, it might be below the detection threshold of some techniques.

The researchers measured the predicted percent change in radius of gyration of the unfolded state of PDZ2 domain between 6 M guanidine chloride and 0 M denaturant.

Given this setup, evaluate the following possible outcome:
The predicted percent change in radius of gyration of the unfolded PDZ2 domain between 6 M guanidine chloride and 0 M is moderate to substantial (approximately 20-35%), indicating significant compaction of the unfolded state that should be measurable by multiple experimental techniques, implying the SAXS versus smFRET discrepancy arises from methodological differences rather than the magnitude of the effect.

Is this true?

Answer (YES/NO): NO